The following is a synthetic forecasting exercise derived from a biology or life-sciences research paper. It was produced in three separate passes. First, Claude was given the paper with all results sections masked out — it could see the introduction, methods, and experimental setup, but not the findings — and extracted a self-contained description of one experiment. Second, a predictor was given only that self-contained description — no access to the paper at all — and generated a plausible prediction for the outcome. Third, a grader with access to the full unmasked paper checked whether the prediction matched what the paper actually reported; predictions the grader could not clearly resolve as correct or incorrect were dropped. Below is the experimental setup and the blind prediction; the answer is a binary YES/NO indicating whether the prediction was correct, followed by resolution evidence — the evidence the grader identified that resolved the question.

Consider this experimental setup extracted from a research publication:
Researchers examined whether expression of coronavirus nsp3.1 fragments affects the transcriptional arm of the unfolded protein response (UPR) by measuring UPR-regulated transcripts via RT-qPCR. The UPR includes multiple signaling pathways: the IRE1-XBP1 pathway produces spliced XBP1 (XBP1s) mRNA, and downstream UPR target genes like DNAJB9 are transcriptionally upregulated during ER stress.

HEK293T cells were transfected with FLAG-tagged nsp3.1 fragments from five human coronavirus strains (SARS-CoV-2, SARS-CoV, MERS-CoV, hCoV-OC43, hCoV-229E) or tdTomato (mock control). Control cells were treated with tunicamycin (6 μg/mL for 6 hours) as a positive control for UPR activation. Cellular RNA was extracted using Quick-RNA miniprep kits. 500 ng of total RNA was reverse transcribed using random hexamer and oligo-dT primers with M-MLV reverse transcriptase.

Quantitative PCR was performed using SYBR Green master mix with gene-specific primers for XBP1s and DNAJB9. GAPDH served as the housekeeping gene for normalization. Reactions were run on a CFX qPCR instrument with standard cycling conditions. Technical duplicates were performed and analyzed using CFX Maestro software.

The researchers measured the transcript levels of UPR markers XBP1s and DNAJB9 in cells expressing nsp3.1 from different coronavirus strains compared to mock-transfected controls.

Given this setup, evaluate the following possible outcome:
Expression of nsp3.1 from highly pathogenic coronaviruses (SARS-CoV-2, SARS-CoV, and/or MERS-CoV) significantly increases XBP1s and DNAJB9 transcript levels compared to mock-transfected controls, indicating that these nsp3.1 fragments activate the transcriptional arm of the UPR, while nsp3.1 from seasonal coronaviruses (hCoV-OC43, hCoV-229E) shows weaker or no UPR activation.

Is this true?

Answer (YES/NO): NO